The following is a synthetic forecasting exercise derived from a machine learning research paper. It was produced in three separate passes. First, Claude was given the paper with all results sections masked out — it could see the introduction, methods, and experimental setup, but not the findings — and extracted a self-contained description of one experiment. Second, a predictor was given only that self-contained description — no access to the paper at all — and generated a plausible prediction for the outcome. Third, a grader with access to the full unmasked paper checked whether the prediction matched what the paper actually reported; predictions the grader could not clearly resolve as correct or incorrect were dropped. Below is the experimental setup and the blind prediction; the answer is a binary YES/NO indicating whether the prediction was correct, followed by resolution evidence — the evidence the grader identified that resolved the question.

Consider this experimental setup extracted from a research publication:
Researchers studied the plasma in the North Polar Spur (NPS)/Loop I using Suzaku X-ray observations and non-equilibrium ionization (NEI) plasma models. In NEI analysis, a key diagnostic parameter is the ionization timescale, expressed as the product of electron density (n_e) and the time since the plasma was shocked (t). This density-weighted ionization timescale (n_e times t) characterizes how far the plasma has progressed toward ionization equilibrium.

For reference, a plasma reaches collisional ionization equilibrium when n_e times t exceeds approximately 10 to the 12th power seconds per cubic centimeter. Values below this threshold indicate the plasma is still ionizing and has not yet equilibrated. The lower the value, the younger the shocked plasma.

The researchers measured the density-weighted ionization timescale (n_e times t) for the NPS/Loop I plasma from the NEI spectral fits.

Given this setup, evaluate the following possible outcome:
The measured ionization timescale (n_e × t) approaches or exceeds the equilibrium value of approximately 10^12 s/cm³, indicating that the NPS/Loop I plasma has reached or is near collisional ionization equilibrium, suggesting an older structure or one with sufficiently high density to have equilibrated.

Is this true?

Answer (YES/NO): NO